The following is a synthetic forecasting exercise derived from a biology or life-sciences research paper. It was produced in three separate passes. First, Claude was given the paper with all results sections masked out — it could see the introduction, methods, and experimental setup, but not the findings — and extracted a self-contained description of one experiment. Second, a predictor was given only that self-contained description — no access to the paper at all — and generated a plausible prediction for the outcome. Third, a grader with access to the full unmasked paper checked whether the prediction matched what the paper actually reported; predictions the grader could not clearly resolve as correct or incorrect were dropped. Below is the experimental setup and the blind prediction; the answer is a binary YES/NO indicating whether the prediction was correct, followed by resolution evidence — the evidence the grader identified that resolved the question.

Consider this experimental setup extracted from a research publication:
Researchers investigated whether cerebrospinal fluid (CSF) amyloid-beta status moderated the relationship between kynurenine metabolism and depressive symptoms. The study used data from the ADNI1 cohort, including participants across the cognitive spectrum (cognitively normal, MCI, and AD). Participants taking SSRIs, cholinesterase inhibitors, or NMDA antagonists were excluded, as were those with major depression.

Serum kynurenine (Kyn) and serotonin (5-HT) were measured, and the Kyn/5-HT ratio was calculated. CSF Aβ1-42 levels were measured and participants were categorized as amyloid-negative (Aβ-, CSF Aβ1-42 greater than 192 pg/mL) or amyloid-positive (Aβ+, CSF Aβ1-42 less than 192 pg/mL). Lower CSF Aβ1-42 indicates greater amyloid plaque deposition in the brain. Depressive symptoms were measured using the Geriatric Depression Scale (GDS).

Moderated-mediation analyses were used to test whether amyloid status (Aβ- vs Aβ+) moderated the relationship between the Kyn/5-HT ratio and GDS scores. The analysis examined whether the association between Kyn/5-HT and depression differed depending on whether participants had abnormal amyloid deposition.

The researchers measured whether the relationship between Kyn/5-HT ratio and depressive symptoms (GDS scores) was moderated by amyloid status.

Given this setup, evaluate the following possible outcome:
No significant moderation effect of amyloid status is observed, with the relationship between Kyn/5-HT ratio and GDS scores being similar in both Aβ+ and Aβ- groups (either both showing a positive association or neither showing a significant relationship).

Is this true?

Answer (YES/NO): NO